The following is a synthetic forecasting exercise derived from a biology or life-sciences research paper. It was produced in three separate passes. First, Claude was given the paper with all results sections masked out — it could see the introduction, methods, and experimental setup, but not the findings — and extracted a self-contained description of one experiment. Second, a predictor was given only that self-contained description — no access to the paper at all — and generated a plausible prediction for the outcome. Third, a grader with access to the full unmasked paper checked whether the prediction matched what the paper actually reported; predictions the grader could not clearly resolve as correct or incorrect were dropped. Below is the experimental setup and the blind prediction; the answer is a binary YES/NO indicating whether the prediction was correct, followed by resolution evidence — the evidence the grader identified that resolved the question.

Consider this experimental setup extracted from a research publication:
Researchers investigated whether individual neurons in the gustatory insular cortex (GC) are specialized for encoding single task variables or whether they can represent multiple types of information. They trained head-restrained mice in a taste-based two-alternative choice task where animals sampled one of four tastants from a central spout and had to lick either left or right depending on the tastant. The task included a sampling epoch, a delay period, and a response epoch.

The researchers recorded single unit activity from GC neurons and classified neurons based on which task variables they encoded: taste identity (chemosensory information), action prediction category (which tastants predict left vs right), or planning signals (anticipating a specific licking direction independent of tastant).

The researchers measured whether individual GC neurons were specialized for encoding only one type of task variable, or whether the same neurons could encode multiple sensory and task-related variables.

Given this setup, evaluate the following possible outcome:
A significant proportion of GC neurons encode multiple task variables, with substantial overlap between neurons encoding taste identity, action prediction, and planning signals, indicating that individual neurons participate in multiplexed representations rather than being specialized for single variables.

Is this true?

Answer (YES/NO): YES